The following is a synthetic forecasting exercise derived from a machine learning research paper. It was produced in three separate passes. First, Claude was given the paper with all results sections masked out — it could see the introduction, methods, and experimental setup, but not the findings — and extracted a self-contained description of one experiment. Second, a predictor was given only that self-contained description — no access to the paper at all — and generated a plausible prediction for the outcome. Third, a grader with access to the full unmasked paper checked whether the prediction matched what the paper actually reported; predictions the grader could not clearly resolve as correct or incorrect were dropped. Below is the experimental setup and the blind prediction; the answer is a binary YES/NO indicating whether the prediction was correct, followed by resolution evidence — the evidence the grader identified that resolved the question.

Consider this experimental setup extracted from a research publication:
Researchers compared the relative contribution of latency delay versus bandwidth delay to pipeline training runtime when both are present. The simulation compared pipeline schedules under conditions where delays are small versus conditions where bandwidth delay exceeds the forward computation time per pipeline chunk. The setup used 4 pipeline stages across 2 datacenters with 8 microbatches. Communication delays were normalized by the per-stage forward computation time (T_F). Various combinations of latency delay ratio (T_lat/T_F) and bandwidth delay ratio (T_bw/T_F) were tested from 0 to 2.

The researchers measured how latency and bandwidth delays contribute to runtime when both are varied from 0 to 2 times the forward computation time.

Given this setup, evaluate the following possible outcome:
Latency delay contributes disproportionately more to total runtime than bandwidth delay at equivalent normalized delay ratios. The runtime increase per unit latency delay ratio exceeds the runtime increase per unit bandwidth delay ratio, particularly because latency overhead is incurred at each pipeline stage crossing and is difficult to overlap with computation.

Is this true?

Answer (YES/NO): NO